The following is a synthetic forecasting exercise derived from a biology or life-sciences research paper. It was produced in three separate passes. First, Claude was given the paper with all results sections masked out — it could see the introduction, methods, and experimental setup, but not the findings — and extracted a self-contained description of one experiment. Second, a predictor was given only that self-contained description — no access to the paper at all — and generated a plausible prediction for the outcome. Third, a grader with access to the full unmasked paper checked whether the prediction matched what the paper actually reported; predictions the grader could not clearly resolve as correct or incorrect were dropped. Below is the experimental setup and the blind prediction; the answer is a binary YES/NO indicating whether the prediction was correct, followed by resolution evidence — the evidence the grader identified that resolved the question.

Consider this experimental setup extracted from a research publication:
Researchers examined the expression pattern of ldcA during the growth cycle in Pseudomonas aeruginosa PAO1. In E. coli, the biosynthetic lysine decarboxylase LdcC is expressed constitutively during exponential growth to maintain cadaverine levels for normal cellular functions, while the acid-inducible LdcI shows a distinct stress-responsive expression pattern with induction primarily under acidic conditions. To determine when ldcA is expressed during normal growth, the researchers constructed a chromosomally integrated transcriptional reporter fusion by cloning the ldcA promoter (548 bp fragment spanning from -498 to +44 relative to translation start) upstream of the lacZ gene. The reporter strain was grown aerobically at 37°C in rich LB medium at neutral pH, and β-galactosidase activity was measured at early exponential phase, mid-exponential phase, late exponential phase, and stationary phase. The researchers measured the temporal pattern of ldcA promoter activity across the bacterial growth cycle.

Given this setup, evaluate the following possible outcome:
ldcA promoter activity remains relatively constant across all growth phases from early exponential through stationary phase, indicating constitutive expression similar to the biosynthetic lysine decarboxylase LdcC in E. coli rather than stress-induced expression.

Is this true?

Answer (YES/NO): NO